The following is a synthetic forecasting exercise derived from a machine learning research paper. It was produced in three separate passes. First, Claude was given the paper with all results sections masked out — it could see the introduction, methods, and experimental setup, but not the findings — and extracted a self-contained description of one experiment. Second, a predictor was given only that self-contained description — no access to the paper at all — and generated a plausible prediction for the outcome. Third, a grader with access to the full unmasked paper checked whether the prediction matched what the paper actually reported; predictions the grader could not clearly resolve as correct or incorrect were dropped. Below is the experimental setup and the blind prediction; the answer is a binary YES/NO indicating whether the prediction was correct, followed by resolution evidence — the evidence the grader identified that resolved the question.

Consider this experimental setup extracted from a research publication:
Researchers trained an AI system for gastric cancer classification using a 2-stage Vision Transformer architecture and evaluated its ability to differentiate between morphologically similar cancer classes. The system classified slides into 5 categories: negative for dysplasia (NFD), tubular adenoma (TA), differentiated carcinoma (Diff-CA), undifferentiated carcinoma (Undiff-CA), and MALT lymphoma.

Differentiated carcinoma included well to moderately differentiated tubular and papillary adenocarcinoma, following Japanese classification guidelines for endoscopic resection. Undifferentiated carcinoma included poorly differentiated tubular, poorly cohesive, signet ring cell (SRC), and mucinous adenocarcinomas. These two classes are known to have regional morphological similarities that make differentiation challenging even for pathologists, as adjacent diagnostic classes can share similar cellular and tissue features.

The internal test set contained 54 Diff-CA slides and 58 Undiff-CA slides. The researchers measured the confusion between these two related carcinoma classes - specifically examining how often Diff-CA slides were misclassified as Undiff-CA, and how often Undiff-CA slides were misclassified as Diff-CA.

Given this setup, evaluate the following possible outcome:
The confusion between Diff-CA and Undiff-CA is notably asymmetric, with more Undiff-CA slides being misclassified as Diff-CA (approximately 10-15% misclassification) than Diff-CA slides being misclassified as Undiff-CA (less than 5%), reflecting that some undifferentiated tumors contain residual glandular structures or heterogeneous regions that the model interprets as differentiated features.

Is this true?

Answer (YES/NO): NO